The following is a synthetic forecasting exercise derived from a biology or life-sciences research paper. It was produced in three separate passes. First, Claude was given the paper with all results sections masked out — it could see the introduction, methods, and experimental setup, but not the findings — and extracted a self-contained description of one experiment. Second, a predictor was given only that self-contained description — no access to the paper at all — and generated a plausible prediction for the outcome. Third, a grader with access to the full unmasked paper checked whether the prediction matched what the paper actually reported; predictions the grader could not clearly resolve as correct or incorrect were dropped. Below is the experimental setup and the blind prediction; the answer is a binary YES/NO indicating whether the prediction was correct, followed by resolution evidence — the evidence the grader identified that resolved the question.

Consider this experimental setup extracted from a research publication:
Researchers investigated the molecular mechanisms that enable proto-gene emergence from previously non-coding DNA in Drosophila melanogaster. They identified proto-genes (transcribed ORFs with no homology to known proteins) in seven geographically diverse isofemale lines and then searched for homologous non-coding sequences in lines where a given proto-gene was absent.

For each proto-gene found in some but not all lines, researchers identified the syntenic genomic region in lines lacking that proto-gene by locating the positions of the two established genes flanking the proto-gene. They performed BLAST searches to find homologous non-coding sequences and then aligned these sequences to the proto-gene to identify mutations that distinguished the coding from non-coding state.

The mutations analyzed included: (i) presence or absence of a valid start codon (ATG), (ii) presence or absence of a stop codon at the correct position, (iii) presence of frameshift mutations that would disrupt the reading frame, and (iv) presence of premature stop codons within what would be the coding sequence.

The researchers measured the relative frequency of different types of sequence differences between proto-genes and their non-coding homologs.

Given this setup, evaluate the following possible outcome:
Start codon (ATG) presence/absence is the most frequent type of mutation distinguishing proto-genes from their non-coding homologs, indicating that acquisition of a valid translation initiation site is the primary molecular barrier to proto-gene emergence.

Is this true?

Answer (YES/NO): NO